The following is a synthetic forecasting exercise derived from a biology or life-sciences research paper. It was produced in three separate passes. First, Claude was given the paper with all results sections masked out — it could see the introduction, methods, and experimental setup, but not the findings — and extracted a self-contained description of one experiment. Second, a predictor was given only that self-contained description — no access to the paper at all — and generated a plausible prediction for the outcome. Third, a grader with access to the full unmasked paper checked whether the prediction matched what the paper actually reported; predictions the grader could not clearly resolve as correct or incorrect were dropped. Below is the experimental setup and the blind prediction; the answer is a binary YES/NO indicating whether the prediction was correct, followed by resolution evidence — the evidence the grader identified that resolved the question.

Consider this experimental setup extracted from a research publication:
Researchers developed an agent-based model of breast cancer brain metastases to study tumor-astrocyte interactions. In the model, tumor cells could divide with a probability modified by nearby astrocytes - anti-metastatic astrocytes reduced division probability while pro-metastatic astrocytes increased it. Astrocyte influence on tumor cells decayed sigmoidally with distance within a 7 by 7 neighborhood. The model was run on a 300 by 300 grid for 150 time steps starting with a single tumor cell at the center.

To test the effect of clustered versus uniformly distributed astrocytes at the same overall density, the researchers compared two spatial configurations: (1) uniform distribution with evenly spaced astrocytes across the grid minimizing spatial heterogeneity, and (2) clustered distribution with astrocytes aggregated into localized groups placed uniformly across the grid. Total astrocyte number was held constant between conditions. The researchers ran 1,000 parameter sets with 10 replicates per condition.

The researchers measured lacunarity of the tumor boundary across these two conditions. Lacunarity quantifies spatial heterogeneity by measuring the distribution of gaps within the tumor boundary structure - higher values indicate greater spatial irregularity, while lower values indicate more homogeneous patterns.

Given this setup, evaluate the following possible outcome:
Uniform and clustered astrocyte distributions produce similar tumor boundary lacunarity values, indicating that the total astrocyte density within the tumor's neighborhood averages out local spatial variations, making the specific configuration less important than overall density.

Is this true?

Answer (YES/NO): NO